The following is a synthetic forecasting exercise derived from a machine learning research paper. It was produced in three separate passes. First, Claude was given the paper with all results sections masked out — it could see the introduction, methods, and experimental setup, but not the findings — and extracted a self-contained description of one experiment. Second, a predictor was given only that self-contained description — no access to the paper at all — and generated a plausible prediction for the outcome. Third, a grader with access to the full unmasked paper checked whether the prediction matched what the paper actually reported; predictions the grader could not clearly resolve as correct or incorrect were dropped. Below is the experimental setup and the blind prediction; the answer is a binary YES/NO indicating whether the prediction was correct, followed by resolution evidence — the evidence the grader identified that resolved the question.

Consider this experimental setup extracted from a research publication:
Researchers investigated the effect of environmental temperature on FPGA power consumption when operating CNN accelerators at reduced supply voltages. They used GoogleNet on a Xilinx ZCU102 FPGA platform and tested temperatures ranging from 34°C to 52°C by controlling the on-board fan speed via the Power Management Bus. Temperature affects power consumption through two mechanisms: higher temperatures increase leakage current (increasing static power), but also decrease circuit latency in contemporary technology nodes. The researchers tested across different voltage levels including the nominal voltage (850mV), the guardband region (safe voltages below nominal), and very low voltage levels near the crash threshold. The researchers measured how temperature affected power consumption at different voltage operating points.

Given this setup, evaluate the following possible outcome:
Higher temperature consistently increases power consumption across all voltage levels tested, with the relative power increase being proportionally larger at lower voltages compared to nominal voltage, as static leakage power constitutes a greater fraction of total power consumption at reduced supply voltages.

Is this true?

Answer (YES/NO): NO